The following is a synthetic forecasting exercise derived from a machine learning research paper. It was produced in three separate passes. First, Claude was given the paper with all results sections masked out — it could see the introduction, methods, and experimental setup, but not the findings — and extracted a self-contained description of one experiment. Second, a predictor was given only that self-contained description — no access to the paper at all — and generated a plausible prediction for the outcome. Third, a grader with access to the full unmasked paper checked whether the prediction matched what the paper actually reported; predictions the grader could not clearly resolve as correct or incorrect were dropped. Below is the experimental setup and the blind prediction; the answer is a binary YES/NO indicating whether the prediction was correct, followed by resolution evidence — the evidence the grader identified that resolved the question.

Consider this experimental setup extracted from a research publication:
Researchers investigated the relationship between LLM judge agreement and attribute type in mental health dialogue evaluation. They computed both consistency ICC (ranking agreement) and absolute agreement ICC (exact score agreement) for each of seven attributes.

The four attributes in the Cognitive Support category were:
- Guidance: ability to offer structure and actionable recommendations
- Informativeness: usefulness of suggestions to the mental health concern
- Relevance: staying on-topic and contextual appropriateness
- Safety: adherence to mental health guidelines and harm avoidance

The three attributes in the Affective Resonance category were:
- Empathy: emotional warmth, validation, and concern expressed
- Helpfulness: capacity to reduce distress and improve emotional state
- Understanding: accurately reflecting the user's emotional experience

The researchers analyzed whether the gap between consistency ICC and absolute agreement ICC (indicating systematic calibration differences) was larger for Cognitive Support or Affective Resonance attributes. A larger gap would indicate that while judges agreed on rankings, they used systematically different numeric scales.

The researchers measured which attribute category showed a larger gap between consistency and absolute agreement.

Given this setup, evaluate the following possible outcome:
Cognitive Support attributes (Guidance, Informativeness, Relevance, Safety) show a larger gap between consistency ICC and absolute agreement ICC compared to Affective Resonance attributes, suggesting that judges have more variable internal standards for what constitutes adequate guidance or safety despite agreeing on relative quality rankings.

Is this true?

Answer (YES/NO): NO